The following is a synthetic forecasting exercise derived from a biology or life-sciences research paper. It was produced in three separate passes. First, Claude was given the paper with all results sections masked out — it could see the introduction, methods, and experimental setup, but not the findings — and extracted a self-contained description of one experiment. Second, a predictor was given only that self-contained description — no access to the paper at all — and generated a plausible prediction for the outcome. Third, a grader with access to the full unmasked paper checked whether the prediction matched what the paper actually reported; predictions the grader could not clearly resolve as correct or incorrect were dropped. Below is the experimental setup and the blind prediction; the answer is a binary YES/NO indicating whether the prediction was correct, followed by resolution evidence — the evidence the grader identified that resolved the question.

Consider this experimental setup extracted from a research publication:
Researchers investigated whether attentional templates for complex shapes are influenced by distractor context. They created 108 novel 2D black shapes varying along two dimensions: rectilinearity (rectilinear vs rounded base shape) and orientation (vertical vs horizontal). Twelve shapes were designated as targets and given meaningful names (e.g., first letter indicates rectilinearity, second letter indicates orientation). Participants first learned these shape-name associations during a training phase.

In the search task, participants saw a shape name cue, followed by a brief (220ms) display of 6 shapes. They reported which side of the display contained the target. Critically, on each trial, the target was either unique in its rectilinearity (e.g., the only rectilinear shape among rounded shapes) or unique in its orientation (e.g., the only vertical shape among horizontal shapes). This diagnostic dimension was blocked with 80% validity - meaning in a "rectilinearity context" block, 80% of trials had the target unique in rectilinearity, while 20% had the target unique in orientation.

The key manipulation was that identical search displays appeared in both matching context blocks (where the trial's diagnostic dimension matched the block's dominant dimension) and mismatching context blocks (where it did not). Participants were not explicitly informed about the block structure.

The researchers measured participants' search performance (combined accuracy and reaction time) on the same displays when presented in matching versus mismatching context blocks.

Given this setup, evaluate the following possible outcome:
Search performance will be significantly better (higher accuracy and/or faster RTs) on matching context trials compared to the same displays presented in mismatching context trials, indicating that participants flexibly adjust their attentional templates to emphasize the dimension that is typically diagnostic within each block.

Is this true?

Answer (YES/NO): YES